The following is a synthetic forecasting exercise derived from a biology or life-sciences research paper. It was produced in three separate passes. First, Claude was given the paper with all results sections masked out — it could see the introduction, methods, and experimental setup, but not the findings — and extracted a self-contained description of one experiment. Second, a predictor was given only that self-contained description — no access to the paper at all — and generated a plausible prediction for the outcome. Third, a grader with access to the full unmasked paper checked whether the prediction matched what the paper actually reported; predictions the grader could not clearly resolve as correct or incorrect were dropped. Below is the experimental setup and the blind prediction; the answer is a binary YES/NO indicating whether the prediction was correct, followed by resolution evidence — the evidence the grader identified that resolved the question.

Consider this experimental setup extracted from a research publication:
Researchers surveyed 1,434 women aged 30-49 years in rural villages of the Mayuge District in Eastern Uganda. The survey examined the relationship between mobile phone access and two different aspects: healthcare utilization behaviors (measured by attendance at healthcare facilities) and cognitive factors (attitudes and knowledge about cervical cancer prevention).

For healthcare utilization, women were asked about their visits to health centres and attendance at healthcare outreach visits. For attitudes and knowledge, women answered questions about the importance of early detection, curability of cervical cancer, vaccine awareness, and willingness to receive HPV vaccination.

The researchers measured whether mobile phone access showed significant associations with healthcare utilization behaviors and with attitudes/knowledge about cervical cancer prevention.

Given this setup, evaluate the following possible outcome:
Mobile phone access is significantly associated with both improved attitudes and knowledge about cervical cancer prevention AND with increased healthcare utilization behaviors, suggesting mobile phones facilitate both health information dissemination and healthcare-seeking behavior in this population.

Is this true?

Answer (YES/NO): NO